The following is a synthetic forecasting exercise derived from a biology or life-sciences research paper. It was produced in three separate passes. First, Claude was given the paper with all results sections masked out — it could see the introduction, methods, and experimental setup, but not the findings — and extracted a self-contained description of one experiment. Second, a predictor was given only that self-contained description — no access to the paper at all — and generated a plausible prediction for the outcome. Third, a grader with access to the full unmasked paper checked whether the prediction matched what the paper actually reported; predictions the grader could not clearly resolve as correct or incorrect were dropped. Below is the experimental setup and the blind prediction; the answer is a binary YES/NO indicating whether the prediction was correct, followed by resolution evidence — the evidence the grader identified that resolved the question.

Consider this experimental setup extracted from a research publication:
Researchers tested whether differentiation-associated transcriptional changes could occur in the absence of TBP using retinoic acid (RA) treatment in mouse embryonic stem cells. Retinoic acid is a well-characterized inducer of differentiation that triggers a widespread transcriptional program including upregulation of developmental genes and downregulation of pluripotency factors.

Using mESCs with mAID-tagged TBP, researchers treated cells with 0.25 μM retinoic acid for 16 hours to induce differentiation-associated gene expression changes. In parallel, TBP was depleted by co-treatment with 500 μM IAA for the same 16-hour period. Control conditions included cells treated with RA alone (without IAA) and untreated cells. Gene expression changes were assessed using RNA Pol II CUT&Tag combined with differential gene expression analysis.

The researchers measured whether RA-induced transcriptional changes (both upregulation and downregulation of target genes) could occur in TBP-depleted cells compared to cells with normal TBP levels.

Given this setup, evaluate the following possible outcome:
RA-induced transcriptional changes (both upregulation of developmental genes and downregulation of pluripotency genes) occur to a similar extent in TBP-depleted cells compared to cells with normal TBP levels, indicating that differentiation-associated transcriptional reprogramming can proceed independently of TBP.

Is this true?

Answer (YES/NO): YES